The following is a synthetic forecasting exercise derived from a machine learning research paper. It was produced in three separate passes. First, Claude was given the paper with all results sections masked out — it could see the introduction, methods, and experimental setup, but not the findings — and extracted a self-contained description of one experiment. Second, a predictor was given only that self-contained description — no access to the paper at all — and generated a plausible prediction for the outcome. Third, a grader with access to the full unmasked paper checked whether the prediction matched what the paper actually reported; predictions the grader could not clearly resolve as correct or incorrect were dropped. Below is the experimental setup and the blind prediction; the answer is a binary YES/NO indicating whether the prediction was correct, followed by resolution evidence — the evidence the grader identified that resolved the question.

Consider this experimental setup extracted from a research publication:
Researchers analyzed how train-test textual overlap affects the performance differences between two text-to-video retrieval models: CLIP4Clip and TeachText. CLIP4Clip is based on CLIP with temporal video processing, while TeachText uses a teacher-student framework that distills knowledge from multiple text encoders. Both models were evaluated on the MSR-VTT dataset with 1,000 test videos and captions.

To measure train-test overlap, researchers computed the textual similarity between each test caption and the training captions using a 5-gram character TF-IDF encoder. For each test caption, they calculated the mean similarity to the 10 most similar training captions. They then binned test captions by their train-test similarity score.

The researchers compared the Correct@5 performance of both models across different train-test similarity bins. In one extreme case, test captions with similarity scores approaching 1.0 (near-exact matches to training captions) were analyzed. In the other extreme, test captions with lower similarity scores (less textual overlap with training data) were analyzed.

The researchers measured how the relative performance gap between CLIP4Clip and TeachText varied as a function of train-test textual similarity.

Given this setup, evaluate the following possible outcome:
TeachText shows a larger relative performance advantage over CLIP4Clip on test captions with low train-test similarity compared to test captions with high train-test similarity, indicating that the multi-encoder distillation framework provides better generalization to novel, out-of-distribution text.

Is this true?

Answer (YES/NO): NO